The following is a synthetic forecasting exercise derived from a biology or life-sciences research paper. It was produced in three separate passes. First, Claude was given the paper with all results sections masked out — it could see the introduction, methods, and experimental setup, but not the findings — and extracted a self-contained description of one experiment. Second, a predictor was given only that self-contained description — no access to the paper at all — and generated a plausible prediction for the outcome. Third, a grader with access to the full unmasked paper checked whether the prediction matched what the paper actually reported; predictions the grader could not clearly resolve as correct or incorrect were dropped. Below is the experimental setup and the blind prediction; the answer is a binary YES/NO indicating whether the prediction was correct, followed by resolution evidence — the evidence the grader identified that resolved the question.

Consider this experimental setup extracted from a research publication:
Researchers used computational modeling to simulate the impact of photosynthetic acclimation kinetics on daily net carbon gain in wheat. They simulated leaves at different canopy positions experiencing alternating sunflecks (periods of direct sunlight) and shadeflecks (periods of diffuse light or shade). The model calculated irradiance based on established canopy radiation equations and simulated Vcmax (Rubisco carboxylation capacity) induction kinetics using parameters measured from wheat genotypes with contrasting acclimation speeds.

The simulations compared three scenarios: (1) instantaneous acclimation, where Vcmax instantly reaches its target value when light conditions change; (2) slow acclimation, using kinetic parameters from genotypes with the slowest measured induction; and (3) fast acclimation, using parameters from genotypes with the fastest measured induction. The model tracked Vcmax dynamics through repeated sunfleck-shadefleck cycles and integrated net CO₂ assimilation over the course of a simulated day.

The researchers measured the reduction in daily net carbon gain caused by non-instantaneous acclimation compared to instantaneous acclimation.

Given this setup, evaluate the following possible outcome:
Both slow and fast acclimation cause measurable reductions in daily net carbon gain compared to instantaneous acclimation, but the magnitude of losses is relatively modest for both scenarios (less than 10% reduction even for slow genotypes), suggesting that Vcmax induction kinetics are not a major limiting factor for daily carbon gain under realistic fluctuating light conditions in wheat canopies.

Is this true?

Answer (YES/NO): NO